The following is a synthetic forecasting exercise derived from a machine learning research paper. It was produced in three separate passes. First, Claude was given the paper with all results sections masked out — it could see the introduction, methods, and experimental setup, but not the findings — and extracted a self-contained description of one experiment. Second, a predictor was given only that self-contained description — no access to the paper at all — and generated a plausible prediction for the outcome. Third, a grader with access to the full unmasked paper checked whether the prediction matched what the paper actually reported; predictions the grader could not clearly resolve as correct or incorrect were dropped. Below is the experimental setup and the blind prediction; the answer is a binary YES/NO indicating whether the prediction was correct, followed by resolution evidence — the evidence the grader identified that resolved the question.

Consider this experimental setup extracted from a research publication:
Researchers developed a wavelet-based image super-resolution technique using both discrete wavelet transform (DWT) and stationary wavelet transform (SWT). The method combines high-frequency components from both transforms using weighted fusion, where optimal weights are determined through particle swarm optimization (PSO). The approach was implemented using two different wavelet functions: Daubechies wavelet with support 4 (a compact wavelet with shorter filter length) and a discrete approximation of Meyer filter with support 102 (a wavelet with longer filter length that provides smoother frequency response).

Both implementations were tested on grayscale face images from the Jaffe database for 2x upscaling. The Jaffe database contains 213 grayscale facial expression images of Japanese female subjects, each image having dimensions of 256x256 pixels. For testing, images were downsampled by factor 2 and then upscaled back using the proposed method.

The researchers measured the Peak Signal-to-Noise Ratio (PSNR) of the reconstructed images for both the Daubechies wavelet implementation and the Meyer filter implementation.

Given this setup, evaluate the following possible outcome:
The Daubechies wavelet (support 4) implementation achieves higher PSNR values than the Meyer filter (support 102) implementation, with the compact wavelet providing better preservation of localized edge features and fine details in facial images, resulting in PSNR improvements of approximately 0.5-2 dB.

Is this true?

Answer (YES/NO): NO